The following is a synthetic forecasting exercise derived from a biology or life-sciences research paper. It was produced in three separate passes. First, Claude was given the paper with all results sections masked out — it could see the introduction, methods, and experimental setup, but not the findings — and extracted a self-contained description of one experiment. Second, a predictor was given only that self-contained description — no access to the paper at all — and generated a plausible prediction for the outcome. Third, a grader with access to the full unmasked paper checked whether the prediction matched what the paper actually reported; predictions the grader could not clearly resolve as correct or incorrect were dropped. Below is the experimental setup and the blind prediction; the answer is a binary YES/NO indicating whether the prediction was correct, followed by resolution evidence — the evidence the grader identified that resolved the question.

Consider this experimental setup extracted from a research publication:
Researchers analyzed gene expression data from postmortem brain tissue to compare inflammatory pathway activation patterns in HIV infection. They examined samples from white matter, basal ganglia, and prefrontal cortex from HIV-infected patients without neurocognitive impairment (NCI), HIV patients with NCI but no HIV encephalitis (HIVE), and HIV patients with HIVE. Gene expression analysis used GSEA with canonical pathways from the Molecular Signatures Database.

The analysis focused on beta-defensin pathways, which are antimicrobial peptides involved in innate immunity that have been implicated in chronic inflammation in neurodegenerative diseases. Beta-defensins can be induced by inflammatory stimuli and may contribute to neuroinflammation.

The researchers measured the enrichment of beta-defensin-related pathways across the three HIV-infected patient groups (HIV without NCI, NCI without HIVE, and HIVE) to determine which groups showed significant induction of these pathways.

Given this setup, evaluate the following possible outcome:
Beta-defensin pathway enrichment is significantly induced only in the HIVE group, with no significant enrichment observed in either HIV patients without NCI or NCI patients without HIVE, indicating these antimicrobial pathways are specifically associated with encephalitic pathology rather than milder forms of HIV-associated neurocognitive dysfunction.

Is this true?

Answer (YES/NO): NO